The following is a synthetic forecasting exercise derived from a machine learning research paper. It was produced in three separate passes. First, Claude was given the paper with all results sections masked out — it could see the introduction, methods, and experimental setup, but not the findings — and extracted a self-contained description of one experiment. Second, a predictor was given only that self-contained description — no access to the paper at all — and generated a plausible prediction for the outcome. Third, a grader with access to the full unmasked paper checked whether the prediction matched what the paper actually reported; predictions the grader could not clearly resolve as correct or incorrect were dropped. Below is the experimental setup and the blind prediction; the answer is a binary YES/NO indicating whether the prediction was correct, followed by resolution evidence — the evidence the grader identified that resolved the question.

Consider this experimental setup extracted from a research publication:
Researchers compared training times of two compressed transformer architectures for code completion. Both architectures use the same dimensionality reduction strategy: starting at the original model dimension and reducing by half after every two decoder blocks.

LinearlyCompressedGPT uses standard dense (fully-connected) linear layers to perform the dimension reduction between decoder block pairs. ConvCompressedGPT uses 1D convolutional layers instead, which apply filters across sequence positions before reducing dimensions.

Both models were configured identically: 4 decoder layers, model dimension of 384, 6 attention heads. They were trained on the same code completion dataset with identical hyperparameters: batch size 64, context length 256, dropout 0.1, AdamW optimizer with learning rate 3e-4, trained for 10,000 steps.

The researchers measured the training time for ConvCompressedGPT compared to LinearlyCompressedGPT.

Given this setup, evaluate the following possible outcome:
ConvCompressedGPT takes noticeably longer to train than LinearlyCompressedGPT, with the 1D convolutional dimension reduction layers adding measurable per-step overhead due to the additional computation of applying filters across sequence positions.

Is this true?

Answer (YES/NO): NO